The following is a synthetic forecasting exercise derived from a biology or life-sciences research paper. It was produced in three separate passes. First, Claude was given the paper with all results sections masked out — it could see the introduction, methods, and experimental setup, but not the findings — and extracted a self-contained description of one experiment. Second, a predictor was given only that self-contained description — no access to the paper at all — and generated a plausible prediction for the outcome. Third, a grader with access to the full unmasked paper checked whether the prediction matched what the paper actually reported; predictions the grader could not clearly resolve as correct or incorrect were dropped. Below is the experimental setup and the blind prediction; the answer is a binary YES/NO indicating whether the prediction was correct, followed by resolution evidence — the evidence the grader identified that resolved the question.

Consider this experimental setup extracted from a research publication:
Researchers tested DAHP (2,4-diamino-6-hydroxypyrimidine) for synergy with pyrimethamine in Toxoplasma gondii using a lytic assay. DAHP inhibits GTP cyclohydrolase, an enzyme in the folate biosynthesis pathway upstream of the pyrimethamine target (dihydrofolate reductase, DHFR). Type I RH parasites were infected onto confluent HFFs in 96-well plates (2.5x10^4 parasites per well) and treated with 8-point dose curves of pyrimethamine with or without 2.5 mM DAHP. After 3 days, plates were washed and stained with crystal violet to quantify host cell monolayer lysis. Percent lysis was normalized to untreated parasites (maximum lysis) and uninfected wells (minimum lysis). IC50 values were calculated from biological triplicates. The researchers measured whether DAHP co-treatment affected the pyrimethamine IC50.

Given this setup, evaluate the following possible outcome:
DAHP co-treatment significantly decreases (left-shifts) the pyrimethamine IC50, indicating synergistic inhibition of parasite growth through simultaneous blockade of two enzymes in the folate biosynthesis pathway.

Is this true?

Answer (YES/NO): YES